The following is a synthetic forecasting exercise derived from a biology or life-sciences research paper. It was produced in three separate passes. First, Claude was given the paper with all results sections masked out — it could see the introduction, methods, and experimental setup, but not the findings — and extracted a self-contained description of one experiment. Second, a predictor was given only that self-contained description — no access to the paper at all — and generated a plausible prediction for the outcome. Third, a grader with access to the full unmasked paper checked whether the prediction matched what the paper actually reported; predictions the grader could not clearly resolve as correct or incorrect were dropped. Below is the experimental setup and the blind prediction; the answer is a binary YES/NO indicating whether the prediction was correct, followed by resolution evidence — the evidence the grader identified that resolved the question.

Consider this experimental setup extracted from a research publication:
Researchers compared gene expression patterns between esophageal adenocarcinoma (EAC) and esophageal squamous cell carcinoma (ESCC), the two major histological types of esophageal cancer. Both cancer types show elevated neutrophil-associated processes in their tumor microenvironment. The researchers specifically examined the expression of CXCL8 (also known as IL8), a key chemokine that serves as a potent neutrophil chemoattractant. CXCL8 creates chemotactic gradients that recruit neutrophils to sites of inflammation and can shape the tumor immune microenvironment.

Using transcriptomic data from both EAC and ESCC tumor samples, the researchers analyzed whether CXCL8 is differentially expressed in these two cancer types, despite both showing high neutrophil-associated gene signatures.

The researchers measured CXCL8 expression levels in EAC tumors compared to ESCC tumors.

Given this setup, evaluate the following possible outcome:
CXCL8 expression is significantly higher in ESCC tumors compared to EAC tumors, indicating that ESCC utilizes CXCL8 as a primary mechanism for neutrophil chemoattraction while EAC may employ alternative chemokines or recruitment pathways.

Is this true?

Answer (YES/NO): NO